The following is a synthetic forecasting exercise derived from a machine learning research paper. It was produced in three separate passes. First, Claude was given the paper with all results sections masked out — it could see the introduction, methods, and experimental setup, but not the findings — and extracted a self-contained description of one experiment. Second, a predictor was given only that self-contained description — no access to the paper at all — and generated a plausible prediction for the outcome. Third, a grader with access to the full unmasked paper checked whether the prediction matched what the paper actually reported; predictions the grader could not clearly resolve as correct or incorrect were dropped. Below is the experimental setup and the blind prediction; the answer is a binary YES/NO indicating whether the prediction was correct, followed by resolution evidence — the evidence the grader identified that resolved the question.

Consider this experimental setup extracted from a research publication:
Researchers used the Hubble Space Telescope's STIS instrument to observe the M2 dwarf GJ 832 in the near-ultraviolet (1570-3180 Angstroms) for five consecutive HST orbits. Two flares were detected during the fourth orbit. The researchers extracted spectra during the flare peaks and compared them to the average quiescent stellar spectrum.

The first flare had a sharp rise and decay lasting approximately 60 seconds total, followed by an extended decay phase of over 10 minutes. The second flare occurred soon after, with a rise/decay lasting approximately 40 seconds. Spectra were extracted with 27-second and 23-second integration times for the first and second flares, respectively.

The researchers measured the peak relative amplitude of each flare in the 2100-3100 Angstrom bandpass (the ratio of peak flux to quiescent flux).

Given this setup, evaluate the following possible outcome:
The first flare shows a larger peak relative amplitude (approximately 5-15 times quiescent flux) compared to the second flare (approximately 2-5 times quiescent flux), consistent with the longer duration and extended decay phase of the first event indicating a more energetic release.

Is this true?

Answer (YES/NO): NO